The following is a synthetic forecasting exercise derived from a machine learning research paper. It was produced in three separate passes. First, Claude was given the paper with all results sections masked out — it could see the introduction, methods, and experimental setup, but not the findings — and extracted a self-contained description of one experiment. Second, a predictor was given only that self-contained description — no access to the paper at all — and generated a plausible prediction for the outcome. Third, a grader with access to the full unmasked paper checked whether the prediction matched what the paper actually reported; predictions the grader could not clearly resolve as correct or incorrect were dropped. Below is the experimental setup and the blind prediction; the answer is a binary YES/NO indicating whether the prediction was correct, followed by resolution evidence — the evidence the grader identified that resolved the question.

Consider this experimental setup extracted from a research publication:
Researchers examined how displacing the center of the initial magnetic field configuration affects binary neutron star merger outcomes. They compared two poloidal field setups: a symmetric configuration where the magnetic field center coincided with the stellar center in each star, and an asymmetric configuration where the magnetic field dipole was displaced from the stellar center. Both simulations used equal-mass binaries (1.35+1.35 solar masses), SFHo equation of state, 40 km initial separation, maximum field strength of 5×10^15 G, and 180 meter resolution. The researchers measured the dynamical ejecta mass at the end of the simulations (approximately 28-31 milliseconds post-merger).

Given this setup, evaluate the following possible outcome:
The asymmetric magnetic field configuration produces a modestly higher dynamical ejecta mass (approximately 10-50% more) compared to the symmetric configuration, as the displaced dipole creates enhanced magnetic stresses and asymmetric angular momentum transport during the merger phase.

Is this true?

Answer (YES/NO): NO